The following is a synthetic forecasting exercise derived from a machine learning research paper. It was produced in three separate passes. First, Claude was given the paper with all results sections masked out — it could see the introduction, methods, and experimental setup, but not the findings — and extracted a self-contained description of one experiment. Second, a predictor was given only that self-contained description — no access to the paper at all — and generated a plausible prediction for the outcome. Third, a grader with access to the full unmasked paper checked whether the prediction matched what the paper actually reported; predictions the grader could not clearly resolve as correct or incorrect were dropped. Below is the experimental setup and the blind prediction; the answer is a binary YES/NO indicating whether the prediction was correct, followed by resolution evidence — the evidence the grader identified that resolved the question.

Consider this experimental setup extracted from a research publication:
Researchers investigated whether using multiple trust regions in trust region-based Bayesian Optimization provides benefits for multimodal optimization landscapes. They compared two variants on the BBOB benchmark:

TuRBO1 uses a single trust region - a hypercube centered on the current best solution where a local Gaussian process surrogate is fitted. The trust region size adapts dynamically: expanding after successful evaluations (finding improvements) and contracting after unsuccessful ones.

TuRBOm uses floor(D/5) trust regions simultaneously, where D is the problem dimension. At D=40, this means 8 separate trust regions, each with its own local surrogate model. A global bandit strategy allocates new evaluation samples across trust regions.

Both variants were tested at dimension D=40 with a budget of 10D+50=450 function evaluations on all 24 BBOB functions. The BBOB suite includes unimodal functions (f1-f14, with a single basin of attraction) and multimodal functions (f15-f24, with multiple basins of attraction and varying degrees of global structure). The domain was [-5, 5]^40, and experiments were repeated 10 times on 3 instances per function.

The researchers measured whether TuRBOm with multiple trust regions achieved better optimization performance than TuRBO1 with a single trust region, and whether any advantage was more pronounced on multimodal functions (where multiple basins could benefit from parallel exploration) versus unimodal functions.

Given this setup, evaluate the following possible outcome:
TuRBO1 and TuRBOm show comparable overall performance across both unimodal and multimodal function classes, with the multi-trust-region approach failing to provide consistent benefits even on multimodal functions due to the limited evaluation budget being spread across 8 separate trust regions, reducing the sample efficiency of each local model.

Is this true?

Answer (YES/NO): NO